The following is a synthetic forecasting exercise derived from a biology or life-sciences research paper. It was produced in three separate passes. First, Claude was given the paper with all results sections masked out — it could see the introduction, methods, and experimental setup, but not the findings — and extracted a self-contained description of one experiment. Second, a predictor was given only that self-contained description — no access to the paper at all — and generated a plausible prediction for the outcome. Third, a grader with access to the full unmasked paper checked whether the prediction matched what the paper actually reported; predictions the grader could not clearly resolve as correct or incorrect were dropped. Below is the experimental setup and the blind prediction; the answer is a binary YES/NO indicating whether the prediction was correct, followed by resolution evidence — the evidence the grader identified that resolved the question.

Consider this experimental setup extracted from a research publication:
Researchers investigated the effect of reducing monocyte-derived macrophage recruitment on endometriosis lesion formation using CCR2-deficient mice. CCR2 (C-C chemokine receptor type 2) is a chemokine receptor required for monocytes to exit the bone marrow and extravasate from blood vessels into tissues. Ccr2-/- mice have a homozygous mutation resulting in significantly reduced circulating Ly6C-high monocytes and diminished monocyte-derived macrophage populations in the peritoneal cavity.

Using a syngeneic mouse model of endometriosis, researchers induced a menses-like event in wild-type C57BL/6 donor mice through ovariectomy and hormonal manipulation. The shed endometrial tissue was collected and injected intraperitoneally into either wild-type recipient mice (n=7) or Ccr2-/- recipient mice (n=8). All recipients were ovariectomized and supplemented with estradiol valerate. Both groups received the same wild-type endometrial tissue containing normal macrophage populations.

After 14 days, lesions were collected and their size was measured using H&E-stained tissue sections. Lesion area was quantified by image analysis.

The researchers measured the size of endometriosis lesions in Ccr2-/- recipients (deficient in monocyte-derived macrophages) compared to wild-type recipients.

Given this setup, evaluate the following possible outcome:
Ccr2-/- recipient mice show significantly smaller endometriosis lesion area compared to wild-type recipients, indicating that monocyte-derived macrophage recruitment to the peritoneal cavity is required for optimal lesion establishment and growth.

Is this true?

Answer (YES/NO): NO